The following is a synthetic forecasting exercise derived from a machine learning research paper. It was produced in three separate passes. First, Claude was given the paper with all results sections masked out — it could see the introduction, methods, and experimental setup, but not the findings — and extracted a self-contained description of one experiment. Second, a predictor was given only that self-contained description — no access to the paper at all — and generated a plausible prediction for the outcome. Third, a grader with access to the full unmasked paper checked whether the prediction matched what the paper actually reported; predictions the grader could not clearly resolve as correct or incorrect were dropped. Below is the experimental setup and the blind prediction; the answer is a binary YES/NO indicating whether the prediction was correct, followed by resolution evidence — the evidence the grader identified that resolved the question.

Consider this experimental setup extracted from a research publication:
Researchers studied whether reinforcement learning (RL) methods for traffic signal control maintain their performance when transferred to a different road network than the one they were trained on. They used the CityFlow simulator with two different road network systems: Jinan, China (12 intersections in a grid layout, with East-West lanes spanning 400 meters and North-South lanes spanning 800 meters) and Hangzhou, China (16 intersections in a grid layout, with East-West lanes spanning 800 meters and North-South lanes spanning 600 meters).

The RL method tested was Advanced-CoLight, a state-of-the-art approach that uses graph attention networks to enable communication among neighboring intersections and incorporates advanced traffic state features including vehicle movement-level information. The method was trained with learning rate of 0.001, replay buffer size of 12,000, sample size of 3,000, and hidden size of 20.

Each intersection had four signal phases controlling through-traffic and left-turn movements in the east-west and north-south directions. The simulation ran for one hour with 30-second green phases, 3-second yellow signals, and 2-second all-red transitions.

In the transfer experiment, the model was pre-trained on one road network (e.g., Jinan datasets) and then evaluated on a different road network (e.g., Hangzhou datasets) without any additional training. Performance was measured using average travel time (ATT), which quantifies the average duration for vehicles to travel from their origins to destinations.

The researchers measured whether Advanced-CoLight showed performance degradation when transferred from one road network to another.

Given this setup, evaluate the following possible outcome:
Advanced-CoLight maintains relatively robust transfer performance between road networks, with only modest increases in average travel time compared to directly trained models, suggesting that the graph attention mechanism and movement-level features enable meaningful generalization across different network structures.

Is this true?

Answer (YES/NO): NO